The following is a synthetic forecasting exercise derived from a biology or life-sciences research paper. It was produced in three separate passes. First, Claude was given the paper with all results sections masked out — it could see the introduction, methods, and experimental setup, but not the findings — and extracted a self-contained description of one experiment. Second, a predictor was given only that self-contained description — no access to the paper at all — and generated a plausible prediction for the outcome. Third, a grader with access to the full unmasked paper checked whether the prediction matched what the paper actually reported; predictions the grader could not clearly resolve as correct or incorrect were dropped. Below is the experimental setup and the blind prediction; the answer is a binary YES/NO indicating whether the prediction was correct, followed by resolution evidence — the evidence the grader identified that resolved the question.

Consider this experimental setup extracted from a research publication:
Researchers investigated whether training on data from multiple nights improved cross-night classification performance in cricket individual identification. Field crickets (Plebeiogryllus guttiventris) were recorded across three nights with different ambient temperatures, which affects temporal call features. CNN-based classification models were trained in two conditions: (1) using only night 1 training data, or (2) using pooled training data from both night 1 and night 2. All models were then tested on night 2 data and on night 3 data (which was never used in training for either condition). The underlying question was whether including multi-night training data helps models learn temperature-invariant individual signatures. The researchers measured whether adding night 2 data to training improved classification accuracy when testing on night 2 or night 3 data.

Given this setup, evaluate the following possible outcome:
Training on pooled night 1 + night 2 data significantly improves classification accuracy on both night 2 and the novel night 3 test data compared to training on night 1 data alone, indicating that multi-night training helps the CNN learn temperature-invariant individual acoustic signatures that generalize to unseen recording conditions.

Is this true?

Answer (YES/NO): YES